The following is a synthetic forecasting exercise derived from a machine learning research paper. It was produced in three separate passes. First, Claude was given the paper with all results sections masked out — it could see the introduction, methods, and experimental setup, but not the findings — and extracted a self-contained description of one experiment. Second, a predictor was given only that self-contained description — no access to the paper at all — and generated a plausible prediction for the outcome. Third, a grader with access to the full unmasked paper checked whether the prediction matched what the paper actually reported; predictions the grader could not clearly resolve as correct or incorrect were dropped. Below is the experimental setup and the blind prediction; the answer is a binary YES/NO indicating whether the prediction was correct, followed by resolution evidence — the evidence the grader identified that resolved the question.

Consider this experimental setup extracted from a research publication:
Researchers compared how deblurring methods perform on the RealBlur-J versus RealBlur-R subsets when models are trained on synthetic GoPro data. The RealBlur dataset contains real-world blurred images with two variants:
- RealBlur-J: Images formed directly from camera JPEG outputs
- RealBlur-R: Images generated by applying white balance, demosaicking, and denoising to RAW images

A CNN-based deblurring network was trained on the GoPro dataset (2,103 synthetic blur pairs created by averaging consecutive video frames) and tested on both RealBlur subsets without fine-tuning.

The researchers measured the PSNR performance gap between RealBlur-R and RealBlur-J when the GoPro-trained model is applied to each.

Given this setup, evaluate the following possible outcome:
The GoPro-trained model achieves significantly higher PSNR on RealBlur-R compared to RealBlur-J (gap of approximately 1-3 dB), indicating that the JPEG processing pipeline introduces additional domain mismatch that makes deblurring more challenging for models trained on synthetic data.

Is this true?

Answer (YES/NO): NO